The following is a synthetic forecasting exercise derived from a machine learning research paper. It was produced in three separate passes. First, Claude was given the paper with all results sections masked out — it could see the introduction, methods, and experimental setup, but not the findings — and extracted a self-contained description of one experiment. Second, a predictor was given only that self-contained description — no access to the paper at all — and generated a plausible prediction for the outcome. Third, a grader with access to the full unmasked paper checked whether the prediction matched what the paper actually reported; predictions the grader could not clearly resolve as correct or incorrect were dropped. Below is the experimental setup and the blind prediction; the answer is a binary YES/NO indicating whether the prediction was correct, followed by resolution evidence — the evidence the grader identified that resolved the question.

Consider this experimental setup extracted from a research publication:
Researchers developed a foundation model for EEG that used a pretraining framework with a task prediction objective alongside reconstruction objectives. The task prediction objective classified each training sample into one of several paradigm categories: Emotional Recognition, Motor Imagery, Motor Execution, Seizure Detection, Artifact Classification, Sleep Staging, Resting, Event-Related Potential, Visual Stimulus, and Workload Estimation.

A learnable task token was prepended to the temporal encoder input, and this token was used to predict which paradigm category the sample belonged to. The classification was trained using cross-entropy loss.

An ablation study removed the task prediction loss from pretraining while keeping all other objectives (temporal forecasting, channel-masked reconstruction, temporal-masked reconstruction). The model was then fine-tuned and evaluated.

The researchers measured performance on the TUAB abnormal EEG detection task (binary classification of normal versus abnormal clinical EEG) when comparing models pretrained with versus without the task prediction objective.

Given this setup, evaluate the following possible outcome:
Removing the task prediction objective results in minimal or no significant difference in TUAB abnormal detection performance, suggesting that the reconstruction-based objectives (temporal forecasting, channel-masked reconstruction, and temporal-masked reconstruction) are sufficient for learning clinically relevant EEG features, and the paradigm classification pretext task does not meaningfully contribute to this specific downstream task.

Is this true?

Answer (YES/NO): YES